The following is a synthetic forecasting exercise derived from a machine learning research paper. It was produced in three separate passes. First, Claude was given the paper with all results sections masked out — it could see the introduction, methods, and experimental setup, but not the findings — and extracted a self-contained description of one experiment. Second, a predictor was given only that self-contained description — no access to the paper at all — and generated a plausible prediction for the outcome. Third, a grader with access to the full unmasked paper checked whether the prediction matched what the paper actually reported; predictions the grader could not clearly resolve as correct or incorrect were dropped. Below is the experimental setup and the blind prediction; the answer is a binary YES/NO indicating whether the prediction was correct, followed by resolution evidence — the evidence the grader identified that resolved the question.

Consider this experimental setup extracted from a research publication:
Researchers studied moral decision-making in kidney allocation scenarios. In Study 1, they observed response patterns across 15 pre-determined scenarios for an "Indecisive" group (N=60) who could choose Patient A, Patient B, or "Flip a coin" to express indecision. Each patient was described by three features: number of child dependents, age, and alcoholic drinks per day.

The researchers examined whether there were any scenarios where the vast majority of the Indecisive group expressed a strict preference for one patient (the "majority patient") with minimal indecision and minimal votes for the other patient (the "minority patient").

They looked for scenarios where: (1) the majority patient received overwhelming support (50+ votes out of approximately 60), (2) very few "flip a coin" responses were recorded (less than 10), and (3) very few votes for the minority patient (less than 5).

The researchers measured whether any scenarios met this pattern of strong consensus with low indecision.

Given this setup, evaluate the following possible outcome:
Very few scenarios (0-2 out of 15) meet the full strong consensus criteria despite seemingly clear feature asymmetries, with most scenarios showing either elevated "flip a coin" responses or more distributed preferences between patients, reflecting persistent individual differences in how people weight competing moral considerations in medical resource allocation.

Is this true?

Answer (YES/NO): YES